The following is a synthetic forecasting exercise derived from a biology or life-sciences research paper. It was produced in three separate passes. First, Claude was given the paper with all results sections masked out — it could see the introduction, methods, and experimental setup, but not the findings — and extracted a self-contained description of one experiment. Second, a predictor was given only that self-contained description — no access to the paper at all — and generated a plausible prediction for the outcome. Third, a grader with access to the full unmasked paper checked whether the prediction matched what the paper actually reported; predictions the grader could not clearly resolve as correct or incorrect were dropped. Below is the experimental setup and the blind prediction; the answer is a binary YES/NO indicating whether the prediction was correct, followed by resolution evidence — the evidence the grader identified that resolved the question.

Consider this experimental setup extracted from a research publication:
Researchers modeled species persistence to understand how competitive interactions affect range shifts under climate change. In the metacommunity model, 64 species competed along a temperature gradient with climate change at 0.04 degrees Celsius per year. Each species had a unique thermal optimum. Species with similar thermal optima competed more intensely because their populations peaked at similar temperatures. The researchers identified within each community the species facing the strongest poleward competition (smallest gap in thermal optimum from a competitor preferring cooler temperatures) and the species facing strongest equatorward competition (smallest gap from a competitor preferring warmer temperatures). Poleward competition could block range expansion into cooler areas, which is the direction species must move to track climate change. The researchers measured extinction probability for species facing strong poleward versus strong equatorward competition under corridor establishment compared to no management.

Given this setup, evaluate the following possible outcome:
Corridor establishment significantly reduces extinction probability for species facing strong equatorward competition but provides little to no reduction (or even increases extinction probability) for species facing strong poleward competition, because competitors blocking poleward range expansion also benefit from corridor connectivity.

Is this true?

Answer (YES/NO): NO